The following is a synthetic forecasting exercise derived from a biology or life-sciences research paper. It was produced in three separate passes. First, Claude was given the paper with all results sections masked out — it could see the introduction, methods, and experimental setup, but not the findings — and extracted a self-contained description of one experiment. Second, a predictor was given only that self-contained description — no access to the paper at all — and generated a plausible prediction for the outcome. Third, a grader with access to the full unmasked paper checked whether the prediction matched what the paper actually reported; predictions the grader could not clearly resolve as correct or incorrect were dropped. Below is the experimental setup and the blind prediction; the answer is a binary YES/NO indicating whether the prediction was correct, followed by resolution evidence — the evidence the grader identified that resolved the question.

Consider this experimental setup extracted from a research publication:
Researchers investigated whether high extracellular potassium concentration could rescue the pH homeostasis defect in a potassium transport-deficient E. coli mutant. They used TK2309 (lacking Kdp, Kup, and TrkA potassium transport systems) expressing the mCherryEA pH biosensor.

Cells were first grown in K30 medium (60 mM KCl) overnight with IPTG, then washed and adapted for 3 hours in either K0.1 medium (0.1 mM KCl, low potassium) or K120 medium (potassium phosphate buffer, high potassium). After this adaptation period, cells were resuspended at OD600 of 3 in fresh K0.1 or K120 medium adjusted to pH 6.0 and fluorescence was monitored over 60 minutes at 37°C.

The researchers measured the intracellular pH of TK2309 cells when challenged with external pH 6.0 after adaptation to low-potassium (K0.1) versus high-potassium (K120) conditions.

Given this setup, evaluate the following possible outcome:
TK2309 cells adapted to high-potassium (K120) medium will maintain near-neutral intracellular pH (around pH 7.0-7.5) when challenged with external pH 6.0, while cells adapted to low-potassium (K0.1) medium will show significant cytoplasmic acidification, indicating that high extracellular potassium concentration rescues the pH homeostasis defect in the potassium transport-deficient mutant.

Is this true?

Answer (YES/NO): YES